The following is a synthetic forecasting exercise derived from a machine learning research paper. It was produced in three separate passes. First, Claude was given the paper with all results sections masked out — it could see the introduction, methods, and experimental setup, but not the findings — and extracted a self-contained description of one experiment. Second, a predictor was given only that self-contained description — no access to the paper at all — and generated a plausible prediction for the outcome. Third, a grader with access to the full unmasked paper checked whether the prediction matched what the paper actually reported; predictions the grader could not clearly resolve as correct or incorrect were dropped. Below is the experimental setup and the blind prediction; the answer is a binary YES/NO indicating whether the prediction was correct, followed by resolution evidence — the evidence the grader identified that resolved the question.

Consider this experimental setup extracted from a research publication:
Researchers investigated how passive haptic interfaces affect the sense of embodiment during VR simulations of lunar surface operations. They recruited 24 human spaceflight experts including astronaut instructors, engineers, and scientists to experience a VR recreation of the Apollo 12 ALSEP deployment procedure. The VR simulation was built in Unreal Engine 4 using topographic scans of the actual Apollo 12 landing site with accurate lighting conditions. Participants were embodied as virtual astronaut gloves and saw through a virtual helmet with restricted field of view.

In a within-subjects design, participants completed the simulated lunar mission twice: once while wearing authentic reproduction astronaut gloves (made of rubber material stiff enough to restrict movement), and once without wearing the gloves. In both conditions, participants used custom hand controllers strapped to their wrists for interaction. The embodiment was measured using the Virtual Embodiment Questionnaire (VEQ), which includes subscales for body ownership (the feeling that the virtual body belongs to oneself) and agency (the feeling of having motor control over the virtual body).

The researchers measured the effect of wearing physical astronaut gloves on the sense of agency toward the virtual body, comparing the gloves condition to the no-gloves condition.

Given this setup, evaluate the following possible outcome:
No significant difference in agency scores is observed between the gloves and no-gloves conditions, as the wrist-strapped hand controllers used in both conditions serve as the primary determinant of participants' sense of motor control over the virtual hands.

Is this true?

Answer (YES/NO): YES